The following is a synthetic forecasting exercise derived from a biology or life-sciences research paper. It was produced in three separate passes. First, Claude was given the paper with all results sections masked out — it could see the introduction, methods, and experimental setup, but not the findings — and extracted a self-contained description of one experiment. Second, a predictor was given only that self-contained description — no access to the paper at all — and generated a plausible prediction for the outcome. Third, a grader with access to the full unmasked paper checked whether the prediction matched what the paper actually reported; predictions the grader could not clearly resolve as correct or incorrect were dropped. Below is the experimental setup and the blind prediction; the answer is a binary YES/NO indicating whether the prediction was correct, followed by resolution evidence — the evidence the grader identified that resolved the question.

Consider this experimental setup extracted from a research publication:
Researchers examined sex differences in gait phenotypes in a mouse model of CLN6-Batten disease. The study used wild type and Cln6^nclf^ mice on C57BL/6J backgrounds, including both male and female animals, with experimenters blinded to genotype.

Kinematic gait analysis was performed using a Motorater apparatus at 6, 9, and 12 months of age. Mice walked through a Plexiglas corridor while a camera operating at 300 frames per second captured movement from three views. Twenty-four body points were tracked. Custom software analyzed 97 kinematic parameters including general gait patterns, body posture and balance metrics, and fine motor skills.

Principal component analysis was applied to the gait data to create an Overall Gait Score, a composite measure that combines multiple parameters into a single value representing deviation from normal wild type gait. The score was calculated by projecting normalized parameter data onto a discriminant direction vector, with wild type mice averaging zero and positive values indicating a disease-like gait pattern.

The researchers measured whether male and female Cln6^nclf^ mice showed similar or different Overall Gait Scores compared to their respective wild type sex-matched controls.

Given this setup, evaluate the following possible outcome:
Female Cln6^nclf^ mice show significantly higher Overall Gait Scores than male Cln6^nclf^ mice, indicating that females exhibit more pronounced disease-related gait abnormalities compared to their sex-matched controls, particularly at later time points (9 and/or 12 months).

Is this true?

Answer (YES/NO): NO